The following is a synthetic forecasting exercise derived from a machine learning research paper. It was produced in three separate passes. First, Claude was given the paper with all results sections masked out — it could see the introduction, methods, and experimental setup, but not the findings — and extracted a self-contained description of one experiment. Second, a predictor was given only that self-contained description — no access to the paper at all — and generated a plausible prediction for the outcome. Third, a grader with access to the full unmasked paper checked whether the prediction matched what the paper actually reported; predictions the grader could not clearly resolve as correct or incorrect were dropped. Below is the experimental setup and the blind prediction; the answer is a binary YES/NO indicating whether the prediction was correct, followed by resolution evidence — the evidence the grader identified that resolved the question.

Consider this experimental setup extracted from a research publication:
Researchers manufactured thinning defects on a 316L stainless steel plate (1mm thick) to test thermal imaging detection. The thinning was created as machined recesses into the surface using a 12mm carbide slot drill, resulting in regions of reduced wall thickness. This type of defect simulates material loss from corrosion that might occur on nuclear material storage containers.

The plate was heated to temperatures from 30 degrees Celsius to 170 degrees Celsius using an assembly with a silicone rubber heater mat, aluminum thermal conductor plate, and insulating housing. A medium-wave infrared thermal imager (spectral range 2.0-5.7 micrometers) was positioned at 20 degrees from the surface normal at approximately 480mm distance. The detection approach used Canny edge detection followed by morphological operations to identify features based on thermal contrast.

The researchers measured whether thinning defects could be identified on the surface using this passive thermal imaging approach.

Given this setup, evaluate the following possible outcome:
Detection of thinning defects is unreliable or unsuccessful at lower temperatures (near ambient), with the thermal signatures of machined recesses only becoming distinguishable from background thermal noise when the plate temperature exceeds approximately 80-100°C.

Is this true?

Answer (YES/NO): NO